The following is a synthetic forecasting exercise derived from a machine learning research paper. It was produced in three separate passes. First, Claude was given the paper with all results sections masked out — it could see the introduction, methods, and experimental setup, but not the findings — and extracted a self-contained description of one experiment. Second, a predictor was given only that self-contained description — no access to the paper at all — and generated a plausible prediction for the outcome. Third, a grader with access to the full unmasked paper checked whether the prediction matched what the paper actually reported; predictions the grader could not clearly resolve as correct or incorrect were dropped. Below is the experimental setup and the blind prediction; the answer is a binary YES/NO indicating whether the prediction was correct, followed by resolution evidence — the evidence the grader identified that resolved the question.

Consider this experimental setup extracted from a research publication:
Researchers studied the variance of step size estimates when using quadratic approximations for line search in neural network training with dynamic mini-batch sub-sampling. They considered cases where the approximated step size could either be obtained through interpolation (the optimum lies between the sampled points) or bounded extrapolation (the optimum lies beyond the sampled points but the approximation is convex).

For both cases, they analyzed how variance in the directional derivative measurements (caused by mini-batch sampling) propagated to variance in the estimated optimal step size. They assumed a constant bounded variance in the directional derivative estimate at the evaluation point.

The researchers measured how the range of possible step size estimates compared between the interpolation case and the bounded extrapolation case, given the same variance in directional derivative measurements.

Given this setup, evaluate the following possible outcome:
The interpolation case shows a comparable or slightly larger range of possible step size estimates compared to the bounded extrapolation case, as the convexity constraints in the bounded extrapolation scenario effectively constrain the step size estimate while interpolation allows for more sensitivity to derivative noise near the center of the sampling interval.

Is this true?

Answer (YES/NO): NO